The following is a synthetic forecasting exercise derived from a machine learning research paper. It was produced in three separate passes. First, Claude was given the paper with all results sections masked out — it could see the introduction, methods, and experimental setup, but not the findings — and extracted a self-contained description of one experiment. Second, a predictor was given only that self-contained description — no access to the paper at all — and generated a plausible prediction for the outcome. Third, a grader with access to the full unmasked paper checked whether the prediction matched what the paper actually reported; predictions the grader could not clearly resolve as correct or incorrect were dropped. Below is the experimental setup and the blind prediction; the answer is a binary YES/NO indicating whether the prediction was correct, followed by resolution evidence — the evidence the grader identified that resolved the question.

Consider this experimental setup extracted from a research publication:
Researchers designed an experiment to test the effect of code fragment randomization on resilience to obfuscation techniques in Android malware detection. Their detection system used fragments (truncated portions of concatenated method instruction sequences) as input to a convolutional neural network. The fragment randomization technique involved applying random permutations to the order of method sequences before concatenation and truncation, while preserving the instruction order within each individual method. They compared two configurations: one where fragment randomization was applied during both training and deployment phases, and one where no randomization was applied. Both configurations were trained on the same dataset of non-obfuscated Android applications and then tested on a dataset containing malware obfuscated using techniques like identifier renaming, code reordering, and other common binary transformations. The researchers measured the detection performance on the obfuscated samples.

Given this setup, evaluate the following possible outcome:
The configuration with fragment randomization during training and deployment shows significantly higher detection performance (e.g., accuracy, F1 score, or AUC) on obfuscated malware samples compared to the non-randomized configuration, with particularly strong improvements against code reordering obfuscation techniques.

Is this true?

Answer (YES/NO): NO